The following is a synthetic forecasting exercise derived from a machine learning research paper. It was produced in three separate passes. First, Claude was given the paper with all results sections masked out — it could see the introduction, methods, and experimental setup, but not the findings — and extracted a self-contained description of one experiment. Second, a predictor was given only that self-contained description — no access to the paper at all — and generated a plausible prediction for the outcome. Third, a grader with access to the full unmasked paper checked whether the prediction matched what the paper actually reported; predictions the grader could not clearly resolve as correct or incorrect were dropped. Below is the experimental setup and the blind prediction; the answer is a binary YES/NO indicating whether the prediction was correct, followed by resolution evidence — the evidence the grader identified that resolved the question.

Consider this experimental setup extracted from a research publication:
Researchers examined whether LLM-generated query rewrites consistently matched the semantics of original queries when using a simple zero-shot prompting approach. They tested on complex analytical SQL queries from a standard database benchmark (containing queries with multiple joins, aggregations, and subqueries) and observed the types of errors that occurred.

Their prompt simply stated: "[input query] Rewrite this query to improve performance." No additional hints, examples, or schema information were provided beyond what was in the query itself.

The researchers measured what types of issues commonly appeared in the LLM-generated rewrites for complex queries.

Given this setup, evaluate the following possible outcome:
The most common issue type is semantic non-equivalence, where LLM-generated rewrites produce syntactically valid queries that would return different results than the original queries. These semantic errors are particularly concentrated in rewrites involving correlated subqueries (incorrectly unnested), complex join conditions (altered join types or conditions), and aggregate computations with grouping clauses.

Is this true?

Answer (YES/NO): NO